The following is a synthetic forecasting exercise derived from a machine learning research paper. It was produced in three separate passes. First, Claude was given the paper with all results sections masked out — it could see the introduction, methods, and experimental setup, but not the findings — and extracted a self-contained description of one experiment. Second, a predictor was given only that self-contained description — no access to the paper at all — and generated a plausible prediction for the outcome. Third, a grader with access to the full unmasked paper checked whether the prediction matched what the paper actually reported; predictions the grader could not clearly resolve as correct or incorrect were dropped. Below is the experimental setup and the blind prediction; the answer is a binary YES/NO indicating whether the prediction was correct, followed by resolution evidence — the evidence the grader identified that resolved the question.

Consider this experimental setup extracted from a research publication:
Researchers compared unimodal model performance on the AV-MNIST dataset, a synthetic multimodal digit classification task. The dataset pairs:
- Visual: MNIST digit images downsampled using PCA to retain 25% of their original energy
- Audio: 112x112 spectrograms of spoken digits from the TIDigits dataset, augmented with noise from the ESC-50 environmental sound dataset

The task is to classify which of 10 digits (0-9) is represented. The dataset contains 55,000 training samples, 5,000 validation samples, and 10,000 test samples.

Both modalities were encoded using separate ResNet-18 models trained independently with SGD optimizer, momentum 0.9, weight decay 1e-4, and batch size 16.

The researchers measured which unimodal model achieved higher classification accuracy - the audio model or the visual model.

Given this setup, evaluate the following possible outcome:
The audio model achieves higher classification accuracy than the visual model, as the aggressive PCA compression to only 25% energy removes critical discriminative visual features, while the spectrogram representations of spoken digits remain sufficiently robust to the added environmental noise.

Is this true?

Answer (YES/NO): NO